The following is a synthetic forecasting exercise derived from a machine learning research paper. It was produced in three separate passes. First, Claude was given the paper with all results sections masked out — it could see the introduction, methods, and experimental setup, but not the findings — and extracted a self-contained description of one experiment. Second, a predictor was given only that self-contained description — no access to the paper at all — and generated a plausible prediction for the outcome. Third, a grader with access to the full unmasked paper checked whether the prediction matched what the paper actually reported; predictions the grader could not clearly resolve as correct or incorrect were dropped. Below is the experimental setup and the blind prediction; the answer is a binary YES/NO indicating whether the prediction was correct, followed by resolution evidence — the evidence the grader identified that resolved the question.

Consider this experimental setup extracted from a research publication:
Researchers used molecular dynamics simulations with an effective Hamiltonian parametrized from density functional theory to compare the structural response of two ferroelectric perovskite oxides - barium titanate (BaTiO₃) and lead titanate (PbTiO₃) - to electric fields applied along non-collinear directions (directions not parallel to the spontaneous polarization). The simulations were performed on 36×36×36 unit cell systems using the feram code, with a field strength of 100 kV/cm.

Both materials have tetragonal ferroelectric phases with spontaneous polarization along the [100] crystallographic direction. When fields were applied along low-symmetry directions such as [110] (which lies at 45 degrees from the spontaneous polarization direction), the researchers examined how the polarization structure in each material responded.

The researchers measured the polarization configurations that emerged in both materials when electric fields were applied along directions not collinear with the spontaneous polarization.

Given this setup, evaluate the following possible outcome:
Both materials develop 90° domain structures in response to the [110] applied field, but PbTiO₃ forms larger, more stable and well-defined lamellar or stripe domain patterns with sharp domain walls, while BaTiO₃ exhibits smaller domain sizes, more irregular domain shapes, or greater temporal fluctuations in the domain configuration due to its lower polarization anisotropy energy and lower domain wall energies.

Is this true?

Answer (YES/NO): NO